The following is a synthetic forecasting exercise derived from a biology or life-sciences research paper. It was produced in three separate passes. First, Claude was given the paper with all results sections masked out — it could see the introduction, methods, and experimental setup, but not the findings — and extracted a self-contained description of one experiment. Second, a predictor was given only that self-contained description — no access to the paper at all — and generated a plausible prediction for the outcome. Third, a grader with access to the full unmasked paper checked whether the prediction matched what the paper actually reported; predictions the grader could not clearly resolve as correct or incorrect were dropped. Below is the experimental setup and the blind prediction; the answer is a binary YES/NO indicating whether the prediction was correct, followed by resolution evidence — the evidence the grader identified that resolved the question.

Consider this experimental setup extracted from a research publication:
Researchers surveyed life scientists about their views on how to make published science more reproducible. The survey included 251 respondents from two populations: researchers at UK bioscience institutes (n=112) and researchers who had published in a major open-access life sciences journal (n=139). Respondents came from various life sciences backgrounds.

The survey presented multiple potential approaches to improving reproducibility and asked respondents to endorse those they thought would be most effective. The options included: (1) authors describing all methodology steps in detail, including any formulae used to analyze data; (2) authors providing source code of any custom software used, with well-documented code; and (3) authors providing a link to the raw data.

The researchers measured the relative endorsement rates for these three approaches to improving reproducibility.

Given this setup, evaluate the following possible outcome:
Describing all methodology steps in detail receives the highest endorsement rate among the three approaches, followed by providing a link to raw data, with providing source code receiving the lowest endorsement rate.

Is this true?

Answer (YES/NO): NO